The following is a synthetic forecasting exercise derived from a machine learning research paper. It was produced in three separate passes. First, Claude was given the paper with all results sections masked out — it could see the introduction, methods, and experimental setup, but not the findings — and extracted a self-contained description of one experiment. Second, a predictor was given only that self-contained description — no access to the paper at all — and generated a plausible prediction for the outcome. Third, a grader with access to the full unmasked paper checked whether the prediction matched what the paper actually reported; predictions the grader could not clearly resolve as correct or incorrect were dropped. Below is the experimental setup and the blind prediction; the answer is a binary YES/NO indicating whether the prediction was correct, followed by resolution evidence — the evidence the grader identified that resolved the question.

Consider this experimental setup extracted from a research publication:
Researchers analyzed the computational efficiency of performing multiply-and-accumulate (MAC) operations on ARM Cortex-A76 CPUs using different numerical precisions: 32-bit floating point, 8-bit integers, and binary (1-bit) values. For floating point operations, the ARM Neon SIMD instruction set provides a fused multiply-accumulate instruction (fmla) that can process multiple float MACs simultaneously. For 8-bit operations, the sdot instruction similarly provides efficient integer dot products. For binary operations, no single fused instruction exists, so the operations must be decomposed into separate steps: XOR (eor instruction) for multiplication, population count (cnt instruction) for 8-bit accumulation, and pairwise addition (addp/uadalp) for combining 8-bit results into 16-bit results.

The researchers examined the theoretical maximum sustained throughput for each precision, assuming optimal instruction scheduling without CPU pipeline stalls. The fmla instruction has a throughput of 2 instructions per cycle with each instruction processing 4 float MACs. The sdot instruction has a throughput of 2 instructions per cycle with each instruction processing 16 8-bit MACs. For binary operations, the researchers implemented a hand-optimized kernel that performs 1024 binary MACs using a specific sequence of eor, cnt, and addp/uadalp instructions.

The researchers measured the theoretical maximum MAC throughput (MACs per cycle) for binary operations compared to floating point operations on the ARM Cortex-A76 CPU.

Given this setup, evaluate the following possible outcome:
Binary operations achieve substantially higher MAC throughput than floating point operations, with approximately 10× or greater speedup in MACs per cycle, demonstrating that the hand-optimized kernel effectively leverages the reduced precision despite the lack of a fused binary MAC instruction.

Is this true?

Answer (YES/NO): YES